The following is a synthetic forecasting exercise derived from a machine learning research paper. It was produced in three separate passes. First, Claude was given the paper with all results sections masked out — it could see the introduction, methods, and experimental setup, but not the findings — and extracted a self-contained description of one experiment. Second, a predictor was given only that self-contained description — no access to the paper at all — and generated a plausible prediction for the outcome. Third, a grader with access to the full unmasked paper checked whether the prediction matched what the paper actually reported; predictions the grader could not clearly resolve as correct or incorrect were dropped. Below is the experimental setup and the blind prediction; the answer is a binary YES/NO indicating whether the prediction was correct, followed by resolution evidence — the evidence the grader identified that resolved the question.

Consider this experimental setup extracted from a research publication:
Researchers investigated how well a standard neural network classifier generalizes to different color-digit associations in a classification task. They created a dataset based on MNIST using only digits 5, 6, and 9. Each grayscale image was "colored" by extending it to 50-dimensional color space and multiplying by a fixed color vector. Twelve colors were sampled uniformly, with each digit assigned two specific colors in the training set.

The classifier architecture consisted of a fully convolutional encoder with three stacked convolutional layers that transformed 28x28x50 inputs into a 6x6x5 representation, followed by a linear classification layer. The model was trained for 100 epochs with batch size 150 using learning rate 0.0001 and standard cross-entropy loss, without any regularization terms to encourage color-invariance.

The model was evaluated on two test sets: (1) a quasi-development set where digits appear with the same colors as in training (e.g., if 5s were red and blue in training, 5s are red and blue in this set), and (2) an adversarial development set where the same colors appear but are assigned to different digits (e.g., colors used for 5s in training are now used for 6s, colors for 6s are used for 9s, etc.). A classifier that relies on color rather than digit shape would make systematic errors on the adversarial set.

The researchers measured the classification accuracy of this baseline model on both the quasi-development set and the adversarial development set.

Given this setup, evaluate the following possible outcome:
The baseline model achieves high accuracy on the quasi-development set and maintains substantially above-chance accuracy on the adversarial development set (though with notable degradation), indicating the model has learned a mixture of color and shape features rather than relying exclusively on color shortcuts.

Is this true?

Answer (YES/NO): NO